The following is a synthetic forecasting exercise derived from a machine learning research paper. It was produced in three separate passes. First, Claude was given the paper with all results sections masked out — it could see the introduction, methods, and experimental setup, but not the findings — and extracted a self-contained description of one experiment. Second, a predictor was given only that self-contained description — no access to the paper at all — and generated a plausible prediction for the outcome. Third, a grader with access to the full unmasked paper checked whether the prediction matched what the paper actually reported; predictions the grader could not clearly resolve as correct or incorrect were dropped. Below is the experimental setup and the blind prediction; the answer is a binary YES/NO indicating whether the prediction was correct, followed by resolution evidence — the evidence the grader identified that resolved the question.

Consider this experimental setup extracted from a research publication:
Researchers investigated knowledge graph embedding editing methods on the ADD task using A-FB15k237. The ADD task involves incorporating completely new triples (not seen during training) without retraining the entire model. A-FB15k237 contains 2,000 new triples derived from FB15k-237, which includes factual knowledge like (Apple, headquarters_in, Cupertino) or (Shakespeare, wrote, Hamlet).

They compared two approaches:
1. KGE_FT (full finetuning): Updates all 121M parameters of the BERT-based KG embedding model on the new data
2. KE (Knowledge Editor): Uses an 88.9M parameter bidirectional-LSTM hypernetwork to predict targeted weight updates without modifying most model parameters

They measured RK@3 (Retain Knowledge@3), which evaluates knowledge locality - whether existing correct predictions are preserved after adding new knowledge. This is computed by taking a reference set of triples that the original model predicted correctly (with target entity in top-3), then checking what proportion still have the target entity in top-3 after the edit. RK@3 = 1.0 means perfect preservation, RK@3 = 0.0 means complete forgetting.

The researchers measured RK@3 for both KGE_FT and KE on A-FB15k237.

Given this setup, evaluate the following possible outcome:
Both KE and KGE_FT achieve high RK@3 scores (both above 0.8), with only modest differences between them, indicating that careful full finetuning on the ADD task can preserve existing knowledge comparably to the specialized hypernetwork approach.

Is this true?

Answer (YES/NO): NO